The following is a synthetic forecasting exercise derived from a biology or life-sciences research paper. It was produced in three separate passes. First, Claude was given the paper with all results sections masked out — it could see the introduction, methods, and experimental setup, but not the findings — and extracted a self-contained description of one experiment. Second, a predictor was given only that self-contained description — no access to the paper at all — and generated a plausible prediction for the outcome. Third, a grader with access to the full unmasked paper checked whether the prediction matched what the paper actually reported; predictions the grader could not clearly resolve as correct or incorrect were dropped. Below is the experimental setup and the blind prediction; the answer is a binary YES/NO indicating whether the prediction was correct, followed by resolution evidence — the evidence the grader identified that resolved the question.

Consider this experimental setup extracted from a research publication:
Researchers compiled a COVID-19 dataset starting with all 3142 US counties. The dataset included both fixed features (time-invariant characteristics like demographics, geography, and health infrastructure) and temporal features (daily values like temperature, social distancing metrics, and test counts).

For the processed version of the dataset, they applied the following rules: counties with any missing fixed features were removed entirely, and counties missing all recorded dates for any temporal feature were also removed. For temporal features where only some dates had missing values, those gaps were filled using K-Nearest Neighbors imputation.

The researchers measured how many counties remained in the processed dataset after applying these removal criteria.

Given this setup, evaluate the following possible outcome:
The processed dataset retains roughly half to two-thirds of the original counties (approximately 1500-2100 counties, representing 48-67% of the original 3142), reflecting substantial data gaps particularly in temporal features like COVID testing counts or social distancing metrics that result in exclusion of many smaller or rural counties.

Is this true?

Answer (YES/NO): NO